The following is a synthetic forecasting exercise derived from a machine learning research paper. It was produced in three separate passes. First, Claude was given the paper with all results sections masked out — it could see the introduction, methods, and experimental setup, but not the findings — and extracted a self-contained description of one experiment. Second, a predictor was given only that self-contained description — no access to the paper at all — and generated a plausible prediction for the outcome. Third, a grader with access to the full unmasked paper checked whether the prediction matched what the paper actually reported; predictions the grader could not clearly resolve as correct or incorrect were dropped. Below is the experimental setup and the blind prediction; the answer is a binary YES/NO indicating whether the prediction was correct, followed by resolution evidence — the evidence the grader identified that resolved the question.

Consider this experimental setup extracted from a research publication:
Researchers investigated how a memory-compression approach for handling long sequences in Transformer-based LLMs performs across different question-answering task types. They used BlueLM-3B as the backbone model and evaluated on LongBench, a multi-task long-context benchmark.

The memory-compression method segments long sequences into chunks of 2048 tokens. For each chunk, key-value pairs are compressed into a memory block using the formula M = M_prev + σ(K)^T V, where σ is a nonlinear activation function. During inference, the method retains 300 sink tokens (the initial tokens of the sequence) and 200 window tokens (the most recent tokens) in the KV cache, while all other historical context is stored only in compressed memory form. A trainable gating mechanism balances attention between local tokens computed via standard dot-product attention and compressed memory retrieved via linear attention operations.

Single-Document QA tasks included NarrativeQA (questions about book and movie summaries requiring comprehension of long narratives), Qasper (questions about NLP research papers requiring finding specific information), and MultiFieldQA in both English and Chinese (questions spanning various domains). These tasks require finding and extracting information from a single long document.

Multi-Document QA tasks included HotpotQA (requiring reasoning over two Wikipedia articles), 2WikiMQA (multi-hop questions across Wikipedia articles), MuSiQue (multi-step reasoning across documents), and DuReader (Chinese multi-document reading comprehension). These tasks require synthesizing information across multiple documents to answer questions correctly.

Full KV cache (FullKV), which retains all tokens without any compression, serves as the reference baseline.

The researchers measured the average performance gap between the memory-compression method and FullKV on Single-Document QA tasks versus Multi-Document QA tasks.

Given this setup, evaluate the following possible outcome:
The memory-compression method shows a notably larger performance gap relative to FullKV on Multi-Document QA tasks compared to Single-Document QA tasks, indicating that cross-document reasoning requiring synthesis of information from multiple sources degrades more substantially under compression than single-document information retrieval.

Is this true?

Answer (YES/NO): NO